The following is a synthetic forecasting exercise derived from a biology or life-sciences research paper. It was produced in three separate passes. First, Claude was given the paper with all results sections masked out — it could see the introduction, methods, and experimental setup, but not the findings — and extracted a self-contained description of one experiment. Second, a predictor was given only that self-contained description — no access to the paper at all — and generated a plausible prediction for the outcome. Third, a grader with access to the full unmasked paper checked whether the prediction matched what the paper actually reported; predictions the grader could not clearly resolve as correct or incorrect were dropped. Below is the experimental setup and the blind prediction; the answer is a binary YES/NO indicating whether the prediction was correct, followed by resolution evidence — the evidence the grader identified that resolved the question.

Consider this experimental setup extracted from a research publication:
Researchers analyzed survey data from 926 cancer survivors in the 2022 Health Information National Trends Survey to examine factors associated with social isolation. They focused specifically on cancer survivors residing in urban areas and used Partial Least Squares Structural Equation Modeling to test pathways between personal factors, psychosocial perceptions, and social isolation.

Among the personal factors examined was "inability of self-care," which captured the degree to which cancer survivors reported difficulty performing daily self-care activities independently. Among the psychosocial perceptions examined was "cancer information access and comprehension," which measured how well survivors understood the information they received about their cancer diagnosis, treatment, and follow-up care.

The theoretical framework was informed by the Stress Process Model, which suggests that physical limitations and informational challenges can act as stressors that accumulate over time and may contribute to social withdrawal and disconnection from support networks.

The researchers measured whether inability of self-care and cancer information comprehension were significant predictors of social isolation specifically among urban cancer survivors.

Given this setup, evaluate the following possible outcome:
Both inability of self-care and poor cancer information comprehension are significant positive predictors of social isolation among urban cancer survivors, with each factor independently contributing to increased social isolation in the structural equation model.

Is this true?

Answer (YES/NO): YES